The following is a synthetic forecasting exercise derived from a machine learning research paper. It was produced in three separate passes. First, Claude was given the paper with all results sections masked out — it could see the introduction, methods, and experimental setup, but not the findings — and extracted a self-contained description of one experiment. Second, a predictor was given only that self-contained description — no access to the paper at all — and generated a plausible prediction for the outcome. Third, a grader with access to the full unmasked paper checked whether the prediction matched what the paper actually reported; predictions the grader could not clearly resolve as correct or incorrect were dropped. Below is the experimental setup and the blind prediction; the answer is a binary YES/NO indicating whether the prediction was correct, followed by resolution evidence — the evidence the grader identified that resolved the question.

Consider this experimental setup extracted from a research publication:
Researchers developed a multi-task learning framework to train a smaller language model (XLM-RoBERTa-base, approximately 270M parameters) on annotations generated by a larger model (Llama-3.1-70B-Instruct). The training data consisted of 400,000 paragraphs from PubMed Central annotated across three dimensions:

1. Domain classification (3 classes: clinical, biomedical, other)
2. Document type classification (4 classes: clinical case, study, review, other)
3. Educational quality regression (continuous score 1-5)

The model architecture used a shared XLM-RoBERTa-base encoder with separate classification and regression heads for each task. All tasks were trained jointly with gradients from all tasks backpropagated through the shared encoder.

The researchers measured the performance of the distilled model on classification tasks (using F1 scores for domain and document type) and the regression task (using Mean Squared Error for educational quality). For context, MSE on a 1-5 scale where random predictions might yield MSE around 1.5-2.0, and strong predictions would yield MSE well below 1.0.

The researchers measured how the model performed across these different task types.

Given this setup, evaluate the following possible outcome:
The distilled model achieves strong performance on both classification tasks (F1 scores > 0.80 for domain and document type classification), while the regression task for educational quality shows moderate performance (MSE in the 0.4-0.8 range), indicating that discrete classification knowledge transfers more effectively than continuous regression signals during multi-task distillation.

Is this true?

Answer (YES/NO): NO